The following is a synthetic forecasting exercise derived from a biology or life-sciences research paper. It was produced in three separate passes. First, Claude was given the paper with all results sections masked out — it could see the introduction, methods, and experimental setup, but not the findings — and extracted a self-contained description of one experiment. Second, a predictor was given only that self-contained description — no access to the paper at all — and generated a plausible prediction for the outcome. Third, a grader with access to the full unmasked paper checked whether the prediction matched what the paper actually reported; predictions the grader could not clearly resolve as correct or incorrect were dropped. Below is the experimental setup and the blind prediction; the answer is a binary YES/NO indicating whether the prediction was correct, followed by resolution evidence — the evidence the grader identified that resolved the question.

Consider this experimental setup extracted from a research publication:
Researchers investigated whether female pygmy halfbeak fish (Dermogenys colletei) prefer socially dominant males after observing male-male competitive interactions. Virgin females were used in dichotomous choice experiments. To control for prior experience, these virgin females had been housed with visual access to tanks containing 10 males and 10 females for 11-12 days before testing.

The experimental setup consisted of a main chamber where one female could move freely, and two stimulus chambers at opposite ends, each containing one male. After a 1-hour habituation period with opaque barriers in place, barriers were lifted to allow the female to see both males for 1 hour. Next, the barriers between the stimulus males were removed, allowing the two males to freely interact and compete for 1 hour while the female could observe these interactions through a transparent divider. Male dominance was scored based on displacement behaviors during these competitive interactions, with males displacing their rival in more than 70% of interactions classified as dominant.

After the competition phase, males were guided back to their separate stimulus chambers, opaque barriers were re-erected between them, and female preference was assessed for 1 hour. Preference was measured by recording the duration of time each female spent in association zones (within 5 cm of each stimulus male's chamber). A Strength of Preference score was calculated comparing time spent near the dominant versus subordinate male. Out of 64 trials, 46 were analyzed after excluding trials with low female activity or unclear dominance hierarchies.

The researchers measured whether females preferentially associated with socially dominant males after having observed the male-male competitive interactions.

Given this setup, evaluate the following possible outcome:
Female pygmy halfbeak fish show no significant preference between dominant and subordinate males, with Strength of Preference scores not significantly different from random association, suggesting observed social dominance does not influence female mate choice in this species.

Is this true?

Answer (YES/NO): YES